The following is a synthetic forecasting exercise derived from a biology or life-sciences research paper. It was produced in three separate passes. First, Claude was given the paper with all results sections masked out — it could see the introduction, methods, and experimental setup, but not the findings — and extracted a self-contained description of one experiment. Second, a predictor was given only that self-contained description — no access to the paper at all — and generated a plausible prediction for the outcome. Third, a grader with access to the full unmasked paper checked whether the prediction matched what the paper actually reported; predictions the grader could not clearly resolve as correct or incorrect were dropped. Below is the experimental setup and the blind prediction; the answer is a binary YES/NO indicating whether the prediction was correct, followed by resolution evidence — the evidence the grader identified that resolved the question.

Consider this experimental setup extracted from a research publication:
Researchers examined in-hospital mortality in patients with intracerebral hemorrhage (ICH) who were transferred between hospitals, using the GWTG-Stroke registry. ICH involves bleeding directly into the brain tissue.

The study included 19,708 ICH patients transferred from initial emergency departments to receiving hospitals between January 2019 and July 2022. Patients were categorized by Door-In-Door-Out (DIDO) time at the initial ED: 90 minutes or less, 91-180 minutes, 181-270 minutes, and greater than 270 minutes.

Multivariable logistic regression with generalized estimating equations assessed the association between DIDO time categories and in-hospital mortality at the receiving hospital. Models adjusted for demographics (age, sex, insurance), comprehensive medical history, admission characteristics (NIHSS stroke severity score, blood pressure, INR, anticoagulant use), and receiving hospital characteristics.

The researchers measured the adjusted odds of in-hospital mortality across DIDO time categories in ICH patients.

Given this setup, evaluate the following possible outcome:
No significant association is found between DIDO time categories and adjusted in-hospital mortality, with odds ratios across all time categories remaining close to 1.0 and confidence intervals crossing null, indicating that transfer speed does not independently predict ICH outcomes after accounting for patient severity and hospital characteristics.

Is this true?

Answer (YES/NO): NO